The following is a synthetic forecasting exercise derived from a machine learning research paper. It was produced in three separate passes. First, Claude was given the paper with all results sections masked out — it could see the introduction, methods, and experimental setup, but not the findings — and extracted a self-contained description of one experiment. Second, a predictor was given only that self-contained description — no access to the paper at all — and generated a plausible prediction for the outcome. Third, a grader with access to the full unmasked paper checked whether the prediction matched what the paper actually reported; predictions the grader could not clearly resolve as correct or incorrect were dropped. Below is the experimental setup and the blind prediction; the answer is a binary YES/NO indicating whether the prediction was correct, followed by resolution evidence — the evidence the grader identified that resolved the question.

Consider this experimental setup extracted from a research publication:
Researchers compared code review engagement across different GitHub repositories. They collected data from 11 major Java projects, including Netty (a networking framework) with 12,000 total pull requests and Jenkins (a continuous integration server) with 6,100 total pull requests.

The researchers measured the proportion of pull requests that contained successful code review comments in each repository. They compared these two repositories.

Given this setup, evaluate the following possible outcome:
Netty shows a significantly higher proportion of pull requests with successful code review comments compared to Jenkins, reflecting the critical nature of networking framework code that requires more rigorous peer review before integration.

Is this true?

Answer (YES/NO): NO